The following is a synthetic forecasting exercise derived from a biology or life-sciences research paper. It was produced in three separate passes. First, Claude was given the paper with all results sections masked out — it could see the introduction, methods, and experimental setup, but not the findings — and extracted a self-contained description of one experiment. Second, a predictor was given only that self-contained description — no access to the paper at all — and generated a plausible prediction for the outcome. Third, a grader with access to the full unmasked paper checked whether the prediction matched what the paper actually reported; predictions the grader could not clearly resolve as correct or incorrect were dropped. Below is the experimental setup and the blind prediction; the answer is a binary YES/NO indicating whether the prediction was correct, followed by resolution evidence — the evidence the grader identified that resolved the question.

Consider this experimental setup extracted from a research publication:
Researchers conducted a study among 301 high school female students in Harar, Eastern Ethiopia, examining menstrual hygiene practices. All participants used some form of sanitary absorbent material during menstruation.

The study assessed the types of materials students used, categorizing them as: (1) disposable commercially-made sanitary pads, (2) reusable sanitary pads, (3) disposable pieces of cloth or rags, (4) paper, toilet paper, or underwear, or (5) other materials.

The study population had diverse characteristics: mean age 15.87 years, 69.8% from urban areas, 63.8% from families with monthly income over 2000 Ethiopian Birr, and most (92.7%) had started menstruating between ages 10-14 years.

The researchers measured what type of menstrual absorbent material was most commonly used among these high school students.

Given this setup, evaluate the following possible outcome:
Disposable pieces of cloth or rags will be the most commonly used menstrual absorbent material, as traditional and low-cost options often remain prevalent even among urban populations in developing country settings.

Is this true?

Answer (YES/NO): NO